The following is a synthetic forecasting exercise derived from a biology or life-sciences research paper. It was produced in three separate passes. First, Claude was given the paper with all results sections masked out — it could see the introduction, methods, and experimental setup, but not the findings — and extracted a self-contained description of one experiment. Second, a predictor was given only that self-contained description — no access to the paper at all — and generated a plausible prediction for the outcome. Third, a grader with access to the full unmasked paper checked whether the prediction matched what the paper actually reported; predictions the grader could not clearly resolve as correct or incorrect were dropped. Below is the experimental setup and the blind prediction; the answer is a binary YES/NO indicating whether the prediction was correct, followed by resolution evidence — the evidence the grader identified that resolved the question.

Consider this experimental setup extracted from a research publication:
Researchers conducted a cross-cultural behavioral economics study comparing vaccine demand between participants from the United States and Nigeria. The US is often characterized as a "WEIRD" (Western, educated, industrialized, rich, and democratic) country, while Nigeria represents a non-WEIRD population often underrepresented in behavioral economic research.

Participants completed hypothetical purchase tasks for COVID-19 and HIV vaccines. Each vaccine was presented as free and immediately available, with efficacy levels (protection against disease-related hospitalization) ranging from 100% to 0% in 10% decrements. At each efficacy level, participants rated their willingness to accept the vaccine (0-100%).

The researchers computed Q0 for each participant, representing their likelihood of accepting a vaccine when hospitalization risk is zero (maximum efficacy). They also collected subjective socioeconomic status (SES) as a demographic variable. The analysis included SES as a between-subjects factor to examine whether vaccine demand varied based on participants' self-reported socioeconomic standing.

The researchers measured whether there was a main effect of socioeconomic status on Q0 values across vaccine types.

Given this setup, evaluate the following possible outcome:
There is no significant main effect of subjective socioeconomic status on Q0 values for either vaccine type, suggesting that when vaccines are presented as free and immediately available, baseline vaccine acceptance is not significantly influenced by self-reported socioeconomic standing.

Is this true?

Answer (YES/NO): YES